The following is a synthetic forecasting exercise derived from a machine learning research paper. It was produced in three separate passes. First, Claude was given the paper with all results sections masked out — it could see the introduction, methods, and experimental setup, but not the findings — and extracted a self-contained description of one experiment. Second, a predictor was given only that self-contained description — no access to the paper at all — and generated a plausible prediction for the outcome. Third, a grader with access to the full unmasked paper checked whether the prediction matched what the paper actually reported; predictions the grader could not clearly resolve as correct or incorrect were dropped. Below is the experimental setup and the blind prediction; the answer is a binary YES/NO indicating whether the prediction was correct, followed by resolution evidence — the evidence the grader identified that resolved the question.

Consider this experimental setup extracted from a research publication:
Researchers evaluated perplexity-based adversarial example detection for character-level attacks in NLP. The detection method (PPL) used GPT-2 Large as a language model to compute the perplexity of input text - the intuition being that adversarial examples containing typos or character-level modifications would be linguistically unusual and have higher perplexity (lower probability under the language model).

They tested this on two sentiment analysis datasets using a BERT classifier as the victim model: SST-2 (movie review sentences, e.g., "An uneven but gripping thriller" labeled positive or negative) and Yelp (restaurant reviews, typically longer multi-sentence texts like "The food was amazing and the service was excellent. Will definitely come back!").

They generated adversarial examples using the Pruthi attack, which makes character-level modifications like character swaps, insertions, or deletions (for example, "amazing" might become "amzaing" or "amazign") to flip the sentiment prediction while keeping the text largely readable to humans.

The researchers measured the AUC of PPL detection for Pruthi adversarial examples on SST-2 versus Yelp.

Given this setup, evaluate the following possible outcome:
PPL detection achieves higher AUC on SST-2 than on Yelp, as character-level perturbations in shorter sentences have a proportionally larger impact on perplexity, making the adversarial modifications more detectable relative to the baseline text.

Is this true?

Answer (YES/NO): NO